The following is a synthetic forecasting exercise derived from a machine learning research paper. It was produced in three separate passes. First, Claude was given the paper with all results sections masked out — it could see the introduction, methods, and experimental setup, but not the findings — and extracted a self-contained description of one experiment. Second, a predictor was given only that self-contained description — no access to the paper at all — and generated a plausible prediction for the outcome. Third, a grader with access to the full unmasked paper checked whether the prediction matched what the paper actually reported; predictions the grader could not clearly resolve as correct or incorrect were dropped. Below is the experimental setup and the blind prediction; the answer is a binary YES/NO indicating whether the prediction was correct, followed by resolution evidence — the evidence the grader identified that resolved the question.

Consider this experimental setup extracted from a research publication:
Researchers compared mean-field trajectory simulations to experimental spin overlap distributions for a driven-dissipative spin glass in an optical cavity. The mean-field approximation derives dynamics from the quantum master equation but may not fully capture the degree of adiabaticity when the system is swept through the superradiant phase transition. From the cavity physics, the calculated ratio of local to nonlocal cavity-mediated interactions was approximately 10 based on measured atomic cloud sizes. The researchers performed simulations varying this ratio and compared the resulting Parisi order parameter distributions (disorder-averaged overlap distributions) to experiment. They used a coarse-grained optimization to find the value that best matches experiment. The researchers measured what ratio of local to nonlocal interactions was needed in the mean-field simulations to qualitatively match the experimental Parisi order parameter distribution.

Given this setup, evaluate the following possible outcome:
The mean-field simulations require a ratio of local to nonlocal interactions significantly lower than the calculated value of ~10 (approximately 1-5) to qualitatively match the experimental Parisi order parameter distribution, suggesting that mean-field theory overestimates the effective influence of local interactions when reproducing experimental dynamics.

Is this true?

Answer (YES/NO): NO